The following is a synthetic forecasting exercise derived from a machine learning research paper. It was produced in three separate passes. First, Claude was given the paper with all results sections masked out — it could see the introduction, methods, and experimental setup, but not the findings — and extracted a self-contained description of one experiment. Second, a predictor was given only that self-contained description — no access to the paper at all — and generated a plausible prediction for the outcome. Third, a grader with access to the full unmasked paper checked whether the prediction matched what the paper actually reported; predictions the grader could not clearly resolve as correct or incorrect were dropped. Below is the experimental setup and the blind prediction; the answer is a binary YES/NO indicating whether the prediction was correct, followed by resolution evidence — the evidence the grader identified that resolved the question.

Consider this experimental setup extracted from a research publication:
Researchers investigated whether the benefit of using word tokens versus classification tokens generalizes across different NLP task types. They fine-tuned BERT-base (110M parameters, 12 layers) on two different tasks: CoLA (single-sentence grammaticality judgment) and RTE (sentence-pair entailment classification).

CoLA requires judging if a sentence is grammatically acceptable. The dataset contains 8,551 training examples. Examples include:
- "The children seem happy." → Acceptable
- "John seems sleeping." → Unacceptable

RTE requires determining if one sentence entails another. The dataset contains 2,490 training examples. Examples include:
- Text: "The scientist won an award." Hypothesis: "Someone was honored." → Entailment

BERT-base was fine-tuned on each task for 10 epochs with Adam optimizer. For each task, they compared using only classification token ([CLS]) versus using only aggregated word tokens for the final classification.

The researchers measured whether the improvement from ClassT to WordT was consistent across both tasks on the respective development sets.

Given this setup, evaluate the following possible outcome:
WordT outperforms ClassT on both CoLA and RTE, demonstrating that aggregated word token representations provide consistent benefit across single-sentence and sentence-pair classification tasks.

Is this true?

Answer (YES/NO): YES